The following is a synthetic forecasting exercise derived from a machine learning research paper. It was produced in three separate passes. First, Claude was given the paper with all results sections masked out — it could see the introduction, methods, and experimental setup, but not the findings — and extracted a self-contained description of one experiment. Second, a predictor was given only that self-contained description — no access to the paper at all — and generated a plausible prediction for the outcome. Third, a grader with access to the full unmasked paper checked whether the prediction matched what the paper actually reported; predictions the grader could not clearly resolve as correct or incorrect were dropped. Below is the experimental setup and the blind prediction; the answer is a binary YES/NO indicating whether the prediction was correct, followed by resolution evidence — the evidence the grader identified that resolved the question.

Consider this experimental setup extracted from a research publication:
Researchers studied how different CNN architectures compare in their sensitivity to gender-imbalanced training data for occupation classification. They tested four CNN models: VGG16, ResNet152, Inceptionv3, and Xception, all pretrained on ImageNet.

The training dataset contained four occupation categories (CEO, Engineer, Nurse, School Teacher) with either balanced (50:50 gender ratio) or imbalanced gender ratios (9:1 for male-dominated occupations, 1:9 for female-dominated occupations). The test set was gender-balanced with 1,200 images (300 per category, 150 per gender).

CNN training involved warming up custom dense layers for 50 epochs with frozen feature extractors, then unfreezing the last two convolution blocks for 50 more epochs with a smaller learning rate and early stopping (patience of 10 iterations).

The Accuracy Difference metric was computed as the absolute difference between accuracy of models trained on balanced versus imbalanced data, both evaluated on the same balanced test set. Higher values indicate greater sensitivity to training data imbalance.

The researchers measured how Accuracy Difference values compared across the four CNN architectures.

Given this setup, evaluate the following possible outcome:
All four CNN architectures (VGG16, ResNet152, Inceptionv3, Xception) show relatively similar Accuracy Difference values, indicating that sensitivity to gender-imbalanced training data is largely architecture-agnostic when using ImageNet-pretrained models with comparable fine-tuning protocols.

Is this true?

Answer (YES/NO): NO